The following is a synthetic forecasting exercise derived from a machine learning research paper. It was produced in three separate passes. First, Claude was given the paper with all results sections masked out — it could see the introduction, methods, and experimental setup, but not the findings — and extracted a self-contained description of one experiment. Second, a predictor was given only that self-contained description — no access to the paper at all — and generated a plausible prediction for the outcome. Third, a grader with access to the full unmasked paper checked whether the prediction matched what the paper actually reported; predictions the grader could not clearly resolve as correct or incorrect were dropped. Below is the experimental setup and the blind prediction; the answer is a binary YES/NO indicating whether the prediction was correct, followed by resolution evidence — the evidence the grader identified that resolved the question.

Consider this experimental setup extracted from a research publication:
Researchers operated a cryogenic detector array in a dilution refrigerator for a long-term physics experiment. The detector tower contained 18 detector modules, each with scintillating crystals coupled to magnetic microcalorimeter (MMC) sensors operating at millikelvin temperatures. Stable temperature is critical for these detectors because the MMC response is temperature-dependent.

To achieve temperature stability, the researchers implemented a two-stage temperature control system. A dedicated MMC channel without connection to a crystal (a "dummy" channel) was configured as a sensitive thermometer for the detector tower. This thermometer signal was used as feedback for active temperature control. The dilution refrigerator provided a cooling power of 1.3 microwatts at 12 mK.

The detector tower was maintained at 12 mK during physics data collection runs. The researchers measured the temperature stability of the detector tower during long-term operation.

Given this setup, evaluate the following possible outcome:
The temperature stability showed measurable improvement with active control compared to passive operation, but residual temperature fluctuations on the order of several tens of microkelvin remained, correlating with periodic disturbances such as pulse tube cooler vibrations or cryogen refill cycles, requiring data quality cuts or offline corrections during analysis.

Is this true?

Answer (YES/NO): NO